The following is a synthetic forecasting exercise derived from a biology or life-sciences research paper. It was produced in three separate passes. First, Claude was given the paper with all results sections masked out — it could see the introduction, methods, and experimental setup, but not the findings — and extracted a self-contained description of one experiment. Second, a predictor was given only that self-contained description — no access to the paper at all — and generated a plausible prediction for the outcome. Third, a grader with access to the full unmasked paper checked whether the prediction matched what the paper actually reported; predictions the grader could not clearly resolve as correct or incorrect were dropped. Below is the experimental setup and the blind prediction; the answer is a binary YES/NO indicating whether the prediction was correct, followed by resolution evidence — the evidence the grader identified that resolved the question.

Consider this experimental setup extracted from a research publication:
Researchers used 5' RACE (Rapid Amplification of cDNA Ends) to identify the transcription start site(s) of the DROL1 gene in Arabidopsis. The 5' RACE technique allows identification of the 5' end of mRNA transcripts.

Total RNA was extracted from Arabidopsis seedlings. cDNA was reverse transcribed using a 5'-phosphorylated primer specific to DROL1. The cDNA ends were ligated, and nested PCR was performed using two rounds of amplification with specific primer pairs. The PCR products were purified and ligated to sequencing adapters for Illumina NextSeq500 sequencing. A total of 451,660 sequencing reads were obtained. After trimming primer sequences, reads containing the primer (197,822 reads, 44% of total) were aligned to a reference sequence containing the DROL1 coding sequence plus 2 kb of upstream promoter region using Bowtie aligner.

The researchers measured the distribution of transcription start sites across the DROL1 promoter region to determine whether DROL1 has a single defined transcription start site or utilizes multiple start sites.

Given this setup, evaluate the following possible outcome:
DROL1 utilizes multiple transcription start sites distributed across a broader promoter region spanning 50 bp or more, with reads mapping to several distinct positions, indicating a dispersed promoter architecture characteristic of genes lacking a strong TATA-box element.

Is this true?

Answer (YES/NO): NO